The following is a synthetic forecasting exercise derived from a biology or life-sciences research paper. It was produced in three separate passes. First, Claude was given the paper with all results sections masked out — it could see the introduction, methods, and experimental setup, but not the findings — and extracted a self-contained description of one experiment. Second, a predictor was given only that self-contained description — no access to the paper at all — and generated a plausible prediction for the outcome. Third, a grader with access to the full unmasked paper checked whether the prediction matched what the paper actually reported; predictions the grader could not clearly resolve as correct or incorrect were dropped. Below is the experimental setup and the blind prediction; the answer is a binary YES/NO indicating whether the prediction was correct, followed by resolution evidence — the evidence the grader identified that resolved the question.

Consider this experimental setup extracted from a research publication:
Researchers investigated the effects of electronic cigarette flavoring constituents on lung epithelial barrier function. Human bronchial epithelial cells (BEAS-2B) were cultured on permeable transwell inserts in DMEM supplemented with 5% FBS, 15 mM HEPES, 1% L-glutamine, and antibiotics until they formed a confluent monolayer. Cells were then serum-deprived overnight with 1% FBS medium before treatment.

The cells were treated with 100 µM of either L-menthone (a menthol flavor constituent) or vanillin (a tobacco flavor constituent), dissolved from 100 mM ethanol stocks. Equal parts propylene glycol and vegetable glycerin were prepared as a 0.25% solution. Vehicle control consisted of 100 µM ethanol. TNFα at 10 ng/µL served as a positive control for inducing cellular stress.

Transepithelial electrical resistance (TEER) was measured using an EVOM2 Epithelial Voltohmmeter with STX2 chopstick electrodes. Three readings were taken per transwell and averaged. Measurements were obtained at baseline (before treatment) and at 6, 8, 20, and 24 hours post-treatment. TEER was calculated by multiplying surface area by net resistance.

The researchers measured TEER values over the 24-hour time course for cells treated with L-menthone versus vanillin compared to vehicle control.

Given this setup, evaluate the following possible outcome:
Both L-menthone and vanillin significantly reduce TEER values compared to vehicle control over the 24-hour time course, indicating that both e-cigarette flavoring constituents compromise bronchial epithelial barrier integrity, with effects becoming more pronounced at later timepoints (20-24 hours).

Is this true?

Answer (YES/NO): NO